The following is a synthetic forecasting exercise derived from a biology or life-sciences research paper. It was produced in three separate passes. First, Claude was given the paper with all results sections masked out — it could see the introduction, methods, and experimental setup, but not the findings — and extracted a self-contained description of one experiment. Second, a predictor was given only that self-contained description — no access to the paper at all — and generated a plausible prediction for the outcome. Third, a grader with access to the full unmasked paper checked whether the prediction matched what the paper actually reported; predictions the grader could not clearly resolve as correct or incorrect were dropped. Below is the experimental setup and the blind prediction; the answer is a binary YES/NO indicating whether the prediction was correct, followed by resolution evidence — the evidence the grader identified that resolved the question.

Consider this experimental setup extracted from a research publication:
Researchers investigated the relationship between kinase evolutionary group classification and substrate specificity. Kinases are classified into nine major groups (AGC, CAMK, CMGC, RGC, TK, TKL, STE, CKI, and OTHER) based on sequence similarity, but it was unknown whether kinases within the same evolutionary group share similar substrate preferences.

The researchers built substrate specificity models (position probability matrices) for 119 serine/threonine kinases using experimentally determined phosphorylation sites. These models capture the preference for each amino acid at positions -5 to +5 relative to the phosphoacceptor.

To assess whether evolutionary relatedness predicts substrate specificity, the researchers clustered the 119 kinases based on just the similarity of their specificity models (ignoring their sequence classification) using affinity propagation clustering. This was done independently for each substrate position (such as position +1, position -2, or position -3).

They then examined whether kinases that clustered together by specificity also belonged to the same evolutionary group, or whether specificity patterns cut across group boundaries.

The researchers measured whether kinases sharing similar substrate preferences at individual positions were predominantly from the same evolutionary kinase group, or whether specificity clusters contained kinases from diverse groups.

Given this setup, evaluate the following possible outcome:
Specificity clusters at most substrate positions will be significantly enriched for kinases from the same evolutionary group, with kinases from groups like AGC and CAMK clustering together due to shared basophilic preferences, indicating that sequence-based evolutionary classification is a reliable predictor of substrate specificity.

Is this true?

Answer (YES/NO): NO